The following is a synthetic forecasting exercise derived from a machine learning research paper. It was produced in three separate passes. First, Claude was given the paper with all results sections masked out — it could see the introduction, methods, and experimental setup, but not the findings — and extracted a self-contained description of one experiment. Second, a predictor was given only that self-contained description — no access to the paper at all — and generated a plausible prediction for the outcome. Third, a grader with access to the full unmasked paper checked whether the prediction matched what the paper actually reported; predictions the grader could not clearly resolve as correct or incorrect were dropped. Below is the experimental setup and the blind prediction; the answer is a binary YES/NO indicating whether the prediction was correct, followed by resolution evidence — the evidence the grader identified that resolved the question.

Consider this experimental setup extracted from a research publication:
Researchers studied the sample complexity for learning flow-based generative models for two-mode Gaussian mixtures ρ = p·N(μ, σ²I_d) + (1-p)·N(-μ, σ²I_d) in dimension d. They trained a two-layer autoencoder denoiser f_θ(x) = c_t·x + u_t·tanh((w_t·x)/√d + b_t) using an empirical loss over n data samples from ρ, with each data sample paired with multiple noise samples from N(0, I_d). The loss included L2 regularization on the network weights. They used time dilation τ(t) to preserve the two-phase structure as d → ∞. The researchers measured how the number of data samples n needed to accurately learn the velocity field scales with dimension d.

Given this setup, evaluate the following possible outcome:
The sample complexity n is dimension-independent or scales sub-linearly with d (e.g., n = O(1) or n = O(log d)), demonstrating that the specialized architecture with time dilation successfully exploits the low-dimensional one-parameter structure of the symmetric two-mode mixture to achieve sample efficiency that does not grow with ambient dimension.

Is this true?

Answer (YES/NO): YES